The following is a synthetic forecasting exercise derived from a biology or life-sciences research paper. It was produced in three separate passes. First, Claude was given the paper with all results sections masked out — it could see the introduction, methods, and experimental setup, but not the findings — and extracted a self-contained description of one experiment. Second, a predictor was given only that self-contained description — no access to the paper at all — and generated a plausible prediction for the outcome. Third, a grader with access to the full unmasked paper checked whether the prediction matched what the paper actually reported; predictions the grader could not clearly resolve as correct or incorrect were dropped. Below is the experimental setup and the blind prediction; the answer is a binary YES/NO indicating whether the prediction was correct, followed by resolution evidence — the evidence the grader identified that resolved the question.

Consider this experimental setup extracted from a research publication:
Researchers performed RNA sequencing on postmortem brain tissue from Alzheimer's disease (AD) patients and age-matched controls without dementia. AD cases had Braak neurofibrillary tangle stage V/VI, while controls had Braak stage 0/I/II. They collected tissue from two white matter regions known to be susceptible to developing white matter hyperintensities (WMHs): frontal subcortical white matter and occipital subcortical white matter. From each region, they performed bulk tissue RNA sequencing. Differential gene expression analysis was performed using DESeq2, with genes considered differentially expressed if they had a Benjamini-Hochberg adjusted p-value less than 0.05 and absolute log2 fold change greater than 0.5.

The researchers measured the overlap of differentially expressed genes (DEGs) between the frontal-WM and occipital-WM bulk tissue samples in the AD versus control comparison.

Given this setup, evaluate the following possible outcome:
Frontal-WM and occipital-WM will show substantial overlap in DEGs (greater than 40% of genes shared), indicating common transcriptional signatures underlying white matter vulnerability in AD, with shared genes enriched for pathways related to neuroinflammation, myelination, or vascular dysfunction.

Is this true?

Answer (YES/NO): YES